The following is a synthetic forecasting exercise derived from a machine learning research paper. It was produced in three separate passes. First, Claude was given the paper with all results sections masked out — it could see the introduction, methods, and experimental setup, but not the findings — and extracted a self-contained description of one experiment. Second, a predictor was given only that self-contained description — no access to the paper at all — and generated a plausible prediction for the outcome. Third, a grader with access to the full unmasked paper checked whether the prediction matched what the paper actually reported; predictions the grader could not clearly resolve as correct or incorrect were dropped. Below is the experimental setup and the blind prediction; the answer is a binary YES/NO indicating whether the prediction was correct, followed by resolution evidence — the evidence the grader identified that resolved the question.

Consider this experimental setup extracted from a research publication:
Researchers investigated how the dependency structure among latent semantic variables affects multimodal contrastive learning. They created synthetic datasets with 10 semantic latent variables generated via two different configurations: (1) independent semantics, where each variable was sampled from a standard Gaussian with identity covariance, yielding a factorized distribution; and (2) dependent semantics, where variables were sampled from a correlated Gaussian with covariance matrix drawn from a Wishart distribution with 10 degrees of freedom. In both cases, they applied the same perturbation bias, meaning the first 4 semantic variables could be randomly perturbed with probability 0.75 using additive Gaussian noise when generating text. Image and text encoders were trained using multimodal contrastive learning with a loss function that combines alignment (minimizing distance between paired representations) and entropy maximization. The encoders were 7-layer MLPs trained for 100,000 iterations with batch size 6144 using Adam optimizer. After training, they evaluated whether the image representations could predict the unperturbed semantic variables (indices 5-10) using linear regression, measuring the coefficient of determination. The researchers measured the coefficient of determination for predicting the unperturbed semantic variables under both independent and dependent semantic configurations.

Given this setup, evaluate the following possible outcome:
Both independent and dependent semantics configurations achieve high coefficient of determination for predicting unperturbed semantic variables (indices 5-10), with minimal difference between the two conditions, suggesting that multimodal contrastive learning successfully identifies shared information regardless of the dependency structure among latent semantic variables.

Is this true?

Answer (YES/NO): YES